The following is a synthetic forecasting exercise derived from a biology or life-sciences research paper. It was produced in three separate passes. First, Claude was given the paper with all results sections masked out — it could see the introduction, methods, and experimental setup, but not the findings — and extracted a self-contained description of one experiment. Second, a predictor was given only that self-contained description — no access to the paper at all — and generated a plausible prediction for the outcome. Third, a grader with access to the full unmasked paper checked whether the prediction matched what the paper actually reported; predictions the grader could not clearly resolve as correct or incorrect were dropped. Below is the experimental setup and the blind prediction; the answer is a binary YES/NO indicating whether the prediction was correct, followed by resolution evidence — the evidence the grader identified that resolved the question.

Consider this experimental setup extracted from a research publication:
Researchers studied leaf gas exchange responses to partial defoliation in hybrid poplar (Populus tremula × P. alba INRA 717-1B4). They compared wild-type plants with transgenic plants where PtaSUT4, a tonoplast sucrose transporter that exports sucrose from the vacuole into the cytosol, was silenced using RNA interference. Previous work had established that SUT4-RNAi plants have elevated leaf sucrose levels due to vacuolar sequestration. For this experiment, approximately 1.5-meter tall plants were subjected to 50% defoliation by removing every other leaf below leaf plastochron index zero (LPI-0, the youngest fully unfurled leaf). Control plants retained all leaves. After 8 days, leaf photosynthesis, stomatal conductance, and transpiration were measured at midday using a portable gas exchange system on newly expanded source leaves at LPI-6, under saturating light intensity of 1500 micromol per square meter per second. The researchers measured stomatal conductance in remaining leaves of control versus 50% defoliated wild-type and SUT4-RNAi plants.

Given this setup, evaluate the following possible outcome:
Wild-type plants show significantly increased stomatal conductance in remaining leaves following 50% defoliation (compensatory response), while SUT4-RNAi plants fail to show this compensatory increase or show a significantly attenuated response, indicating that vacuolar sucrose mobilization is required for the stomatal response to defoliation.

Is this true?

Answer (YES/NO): NO